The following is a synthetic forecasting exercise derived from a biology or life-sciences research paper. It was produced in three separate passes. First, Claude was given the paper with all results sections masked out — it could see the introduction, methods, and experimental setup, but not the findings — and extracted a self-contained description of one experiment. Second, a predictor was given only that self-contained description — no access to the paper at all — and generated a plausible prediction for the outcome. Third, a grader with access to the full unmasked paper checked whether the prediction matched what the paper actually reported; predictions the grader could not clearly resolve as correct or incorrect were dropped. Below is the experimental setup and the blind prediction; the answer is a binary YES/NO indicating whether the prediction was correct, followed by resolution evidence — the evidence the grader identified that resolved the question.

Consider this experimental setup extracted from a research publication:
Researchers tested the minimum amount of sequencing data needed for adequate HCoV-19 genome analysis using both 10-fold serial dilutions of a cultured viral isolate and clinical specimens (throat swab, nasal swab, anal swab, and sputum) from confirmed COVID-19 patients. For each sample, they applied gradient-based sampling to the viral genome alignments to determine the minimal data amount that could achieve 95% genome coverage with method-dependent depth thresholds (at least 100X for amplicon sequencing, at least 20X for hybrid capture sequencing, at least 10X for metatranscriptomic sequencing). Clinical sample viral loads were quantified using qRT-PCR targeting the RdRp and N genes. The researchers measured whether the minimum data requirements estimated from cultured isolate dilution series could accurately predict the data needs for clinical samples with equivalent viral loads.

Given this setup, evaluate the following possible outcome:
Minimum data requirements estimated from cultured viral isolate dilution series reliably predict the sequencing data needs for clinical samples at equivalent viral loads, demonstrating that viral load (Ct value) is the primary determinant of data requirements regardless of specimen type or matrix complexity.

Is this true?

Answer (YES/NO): NO